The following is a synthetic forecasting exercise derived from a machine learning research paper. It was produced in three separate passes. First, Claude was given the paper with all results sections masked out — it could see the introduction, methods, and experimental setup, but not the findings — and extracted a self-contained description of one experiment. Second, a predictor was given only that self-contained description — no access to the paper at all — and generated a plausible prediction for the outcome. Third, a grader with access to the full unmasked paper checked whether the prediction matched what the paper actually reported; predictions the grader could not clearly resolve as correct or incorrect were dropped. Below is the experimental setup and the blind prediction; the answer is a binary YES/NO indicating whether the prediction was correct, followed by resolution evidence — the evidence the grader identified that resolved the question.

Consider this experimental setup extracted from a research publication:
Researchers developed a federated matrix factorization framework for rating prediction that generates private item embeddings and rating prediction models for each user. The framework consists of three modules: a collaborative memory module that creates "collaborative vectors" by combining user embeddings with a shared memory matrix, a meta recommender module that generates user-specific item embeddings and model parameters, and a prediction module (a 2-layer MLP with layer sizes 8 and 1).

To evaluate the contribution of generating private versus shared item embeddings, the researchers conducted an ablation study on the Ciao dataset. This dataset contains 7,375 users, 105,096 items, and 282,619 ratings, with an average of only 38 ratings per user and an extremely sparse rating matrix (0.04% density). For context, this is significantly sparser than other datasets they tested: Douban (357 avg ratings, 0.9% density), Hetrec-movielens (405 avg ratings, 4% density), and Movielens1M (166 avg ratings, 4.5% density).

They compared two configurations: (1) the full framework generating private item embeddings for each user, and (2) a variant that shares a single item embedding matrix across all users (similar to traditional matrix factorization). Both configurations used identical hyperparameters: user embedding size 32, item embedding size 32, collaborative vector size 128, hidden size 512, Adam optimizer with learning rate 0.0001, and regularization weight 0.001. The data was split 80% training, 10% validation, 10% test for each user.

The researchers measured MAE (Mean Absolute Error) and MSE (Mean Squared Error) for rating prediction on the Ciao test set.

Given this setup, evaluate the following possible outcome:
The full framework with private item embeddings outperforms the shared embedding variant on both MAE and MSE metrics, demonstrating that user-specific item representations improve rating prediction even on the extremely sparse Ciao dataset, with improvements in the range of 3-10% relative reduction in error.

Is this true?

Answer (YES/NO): NO